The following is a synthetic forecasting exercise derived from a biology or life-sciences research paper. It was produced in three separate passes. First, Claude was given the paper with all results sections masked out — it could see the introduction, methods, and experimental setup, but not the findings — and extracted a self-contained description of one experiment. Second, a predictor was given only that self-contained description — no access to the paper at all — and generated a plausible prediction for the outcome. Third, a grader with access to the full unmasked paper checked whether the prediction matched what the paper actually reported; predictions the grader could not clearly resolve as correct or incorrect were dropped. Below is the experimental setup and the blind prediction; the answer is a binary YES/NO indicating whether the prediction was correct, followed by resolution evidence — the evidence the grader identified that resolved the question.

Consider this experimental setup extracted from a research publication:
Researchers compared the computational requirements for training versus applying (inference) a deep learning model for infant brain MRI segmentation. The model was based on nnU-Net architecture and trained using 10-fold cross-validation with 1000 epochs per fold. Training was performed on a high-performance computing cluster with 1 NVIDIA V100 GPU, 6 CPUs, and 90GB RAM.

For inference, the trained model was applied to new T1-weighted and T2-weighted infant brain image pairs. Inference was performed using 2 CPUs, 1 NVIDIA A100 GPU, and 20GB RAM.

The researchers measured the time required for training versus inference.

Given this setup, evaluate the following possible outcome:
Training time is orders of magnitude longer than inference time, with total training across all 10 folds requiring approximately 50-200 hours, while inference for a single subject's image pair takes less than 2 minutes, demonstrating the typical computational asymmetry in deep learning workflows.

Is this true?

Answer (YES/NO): NO